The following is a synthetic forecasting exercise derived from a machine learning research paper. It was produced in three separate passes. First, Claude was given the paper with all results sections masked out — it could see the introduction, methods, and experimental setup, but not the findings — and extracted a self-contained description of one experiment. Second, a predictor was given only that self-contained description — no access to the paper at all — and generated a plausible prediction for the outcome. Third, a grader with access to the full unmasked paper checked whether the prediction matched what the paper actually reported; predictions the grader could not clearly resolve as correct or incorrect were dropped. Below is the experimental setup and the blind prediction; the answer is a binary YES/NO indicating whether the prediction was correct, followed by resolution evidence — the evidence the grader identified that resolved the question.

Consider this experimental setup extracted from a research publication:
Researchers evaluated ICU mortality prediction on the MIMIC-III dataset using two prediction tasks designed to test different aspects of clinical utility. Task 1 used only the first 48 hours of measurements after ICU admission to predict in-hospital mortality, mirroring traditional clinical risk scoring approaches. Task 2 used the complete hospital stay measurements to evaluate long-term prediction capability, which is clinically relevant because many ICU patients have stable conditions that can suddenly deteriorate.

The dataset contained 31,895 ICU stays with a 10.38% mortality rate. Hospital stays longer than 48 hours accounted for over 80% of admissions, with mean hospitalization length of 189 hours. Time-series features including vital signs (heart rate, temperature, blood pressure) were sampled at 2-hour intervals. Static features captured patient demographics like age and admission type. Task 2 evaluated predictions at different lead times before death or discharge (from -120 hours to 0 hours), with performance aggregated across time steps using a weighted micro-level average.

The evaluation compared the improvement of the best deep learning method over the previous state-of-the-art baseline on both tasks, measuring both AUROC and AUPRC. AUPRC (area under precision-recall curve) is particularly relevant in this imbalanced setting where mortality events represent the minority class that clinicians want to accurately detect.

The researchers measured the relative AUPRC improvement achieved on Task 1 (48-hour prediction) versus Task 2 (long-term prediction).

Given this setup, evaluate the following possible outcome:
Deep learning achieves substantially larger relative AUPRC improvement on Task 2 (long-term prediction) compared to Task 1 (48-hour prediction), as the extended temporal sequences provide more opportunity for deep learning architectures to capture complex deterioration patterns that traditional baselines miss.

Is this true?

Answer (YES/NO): YES